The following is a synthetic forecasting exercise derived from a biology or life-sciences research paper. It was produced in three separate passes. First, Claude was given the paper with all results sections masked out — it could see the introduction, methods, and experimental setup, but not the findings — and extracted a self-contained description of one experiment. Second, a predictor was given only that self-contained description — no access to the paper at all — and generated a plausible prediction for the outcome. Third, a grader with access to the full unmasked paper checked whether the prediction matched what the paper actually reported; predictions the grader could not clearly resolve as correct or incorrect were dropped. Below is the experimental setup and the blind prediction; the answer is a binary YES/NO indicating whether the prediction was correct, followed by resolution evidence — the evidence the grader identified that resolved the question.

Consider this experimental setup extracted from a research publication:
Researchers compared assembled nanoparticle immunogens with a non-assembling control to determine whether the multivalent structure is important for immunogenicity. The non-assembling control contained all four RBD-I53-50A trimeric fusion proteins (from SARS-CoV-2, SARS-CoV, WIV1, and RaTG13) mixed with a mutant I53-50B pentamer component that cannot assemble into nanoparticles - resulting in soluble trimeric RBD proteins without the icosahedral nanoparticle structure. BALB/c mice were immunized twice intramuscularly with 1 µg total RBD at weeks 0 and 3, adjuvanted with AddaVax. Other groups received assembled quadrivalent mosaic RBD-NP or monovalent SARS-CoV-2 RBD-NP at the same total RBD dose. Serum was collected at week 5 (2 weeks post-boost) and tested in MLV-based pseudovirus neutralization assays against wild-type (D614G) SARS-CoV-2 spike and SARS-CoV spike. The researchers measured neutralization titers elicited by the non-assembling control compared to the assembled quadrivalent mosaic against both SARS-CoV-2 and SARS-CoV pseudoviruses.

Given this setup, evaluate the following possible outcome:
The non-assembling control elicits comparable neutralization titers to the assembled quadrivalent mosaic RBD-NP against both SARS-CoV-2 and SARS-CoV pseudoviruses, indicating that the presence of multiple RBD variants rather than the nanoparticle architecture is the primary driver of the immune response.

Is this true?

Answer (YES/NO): NO